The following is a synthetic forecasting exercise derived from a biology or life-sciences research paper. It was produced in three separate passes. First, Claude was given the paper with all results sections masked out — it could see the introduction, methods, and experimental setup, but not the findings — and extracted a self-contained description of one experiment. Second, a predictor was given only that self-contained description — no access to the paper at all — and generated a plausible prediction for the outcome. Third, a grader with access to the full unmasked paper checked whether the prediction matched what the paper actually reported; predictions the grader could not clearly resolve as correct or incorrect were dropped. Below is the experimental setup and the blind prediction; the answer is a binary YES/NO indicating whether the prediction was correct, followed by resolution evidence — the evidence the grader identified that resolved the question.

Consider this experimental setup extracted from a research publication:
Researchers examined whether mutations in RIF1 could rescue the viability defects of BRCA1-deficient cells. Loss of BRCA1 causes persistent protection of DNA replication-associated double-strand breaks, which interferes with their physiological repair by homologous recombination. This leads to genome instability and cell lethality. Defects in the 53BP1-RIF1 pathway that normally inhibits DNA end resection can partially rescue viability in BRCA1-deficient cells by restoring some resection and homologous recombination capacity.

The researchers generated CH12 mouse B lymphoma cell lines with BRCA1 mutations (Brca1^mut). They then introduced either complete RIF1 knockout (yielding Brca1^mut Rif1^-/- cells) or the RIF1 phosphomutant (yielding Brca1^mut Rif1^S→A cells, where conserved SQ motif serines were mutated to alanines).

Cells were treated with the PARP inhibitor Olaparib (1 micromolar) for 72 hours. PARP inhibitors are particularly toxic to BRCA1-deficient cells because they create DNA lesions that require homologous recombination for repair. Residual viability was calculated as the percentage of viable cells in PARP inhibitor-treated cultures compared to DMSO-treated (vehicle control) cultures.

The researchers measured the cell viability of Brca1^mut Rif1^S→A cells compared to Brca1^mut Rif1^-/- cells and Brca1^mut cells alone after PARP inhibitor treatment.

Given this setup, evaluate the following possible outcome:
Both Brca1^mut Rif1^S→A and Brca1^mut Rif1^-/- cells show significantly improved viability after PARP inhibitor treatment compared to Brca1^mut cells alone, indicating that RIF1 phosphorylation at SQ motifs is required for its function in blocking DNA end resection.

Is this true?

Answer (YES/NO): NO